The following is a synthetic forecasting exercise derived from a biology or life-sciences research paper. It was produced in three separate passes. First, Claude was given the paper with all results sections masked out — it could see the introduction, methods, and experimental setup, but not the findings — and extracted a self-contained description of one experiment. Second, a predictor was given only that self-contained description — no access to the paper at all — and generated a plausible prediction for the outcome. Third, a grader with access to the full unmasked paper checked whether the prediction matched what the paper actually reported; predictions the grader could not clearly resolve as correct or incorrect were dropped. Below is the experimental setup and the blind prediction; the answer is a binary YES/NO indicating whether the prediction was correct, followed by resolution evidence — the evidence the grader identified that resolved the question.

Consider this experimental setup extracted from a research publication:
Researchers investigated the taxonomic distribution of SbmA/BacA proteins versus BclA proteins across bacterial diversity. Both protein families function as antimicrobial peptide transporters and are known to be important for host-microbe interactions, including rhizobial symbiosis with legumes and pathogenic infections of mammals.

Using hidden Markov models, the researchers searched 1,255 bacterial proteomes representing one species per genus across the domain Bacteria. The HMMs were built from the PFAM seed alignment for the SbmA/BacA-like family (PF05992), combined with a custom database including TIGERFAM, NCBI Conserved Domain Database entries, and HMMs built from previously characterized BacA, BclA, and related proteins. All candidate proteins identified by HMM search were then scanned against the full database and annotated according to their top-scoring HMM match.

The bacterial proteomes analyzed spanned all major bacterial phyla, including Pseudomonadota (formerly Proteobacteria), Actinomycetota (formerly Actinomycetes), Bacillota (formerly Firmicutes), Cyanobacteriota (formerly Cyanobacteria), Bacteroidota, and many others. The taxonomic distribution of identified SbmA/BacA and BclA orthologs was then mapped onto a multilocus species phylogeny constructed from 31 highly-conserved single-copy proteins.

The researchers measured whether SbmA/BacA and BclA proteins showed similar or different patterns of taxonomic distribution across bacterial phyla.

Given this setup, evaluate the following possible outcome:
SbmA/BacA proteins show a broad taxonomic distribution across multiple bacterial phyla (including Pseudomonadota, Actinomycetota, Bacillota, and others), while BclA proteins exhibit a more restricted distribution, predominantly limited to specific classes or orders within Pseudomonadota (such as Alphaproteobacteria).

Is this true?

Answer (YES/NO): NO